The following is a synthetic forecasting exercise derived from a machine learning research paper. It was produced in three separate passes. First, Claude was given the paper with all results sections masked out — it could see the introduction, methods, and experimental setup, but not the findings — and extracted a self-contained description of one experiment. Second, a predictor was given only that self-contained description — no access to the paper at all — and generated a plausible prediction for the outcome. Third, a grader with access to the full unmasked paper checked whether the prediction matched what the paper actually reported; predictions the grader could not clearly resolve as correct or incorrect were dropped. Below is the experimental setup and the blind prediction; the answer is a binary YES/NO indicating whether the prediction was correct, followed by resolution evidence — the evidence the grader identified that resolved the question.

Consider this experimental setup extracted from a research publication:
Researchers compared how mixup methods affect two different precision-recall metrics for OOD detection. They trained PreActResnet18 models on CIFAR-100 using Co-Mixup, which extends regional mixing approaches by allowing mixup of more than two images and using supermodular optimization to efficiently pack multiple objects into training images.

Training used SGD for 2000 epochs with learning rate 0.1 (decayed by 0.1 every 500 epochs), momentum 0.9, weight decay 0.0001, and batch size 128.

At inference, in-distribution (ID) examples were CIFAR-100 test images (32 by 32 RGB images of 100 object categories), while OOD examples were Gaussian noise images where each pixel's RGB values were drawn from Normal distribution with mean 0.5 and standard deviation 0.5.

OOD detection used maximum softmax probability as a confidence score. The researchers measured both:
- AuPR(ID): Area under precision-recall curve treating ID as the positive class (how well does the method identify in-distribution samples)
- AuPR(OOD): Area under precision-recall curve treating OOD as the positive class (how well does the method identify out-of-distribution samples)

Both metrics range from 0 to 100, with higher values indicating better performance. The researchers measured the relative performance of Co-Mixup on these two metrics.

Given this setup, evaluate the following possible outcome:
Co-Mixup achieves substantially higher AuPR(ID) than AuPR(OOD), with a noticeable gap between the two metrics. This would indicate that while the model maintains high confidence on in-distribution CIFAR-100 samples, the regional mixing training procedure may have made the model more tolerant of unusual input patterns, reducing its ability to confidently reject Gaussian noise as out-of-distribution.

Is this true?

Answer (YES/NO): YES